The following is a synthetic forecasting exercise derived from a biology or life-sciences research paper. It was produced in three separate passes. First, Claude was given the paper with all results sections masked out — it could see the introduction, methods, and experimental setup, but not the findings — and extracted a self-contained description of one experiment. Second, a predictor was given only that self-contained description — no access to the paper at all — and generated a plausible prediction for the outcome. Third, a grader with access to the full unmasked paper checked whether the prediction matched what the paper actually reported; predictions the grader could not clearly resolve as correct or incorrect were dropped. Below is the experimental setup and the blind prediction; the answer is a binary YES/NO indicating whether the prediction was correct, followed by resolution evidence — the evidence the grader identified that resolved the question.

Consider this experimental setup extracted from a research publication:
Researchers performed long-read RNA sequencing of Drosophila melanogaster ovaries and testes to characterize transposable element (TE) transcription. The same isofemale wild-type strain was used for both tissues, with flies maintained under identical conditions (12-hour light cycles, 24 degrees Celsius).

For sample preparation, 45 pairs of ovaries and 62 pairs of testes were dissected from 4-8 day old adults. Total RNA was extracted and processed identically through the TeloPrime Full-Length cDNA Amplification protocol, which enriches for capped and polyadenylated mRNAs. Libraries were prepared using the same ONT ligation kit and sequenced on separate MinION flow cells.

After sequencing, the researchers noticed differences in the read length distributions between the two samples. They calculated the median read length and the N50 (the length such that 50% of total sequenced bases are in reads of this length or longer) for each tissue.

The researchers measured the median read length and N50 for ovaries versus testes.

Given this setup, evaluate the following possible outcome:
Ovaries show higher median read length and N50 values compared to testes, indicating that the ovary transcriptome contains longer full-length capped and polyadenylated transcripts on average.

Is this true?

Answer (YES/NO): NO